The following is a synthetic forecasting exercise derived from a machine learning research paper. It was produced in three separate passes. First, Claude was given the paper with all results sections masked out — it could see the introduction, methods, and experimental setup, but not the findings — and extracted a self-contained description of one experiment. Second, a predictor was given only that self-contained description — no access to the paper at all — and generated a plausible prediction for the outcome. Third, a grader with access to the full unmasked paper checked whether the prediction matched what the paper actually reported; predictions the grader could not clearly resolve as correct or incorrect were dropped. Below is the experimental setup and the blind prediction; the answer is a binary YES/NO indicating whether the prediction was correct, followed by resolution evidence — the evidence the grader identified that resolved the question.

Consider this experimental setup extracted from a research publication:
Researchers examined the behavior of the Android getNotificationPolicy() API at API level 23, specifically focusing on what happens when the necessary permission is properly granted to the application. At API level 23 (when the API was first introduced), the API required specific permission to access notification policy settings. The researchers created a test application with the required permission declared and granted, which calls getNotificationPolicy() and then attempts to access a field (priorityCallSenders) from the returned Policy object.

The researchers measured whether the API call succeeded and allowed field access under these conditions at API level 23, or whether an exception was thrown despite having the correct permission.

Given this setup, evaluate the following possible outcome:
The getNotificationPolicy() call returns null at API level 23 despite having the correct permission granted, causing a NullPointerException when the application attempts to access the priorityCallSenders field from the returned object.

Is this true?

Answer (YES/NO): YES